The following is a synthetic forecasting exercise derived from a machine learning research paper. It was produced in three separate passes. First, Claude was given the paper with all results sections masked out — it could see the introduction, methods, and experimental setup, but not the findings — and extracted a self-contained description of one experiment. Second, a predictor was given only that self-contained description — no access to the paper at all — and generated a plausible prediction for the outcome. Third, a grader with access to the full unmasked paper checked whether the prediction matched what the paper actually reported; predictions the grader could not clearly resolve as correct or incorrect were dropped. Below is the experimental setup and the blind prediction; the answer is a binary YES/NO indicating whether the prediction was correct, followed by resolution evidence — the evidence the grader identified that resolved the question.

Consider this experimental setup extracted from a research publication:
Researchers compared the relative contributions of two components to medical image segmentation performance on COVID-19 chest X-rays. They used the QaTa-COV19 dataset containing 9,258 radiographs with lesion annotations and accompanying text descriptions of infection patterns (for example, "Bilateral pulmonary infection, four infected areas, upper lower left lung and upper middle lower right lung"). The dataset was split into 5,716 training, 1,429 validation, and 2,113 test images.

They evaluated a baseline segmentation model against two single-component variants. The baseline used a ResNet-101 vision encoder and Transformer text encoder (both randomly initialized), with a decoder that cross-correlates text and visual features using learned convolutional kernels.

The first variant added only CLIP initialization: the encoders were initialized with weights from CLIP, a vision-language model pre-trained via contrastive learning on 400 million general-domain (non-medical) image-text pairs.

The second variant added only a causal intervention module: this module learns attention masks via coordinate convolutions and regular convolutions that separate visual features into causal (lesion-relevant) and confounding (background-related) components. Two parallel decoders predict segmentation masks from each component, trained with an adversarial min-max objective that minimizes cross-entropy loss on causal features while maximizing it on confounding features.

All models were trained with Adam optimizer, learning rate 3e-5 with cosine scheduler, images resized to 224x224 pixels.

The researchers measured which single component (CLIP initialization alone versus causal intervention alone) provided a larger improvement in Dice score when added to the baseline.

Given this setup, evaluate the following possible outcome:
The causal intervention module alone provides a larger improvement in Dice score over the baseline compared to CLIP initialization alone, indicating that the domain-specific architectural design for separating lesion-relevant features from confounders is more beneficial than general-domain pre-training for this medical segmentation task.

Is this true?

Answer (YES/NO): NO